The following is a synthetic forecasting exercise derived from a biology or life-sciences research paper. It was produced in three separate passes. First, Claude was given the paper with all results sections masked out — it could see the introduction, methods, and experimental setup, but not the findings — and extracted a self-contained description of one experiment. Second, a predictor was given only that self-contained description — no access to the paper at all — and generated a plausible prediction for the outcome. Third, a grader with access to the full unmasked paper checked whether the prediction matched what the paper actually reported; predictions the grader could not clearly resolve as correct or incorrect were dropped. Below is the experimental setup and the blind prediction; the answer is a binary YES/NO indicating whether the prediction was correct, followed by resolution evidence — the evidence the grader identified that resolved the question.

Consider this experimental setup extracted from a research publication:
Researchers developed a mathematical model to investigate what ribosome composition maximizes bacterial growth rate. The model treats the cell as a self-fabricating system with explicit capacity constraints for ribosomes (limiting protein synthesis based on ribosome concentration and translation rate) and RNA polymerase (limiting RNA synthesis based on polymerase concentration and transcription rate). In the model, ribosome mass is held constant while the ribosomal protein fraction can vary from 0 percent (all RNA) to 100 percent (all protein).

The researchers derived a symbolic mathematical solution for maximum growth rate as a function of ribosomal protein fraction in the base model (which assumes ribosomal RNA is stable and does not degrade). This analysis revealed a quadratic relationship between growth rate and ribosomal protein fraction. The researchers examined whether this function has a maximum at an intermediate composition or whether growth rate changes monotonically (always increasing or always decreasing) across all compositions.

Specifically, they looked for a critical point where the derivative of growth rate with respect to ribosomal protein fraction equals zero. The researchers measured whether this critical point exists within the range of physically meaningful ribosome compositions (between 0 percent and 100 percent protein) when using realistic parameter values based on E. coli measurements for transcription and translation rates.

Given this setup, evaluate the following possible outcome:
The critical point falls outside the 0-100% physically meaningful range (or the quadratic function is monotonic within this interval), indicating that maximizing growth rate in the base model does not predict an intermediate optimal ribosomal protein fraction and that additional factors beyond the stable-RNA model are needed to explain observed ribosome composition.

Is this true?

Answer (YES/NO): YES